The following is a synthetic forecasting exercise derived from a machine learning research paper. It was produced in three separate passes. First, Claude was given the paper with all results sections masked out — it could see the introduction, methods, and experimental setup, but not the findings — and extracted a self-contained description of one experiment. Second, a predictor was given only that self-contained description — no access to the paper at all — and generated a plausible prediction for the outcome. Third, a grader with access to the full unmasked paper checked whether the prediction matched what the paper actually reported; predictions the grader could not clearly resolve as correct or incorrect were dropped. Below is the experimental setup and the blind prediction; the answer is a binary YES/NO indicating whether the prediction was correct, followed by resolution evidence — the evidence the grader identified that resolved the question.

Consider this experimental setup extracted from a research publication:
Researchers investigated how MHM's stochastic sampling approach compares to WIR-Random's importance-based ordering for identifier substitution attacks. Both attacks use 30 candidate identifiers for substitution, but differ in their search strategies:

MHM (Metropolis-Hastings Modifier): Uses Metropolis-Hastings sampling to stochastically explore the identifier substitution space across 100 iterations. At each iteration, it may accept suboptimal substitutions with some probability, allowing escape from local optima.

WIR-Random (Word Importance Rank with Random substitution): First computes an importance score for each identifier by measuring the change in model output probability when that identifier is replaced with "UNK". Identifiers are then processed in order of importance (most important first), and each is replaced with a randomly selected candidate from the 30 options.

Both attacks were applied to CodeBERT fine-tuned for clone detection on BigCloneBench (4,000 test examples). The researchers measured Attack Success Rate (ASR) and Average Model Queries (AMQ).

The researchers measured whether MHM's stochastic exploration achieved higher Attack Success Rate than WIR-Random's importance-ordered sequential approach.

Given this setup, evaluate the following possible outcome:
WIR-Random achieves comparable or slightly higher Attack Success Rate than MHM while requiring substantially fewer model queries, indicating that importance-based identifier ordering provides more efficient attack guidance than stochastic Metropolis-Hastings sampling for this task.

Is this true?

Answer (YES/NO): NO